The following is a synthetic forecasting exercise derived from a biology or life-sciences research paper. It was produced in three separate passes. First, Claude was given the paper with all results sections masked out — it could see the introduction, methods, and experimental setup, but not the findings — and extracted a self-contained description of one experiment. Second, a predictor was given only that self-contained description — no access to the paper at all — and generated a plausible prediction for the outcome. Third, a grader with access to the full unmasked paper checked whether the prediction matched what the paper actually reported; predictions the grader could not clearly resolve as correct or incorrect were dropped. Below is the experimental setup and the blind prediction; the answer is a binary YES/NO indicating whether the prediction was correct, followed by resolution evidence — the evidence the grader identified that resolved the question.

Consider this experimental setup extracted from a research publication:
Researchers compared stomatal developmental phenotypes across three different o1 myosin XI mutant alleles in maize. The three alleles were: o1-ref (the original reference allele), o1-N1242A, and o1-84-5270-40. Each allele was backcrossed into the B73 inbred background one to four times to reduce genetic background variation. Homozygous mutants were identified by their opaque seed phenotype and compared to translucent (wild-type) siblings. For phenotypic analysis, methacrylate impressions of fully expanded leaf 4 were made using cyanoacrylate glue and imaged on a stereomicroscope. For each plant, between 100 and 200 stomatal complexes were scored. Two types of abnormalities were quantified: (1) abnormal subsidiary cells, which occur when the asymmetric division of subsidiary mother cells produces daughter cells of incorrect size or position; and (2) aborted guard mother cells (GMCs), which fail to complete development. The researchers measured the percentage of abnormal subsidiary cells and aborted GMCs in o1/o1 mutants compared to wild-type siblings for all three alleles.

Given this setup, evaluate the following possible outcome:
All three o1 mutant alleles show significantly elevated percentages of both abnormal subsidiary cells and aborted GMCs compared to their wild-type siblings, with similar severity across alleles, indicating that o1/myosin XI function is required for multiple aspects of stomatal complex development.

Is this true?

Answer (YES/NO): YES